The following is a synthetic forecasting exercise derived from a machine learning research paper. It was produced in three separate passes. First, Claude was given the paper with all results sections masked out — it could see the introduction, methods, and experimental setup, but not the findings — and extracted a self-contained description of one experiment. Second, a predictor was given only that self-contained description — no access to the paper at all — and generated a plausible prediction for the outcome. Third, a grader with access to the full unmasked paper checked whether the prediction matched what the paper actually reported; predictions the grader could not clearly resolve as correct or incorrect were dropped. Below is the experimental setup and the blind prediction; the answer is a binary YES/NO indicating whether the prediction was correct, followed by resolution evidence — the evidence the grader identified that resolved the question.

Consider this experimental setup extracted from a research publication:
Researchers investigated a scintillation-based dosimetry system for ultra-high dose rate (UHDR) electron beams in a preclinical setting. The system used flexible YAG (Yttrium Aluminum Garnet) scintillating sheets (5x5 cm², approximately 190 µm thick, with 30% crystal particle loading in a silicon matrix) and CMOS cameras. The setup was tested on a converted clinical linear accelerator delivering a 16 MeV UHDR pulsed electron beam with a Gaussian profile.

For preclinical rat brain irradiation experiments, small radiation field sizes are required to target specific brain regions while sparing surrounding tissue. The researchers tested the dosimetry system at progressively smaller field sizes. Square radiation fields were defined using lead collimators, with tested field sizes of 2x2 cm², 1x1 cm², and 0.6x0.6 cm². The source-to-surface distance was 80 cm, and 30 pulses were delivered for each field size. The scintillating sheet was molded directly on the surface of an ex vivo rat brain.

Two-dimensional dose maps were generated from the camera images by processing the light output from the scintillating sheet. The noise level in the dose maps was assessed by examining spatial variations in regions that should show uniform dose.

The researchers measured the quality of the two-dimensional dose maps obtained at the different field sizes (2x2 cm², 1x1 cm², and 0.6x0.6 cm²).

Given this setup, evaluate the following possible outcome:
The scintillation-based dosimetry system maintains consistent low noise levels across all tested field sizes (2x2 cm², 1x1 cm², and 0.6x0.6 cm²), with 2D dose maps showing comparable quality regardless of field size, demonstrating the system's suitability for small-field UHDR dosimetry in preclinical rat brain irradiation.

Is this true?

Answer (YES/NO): NO